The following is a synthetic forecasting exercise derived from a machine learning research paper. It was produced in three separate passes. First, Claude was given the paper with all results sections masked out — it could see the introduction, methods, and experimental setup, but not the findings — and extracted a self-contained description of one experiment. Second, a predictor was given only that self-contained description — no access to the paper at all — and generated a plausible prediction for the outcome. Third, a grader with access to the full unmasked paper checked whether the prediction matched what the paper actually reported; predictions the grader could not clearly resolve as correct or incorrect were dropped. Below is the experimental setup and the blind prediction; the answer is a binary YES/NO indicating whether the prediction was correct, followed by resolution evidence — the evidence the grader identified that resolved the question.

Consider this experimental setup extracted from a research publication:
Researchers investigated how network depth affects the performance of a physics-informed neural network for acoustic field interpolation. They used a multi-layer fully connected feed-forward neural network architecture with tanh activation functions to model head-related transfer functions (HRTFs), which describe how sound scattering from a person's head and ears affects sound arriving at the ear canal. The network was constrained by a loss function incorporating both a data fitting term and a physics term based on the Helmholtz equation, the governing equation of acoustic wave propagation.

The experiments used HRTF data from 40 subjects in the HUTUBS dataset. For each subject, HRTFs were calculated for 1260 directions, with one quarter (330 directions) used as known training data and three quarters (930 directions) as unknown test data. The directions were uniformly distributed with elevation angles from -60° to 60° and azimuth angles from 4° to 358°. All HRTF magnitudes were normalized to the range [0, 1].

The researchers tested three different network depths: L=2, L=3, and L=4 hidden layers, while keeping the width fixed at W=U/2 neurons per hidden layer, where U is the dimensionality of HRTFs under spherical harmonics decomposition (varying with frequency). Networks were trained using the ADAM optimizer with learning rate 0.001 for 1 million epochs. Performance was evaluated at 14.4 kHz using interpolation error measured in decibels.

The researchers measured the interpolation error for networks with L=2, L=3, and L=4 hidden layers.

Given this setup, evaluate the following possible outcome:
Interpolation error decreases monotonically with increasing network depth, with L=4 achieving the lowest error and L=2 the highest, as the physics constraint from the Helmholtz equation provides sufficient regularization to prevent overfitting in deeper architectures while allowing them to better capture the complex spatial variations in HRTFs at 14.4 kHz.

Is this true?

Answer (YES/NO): NO